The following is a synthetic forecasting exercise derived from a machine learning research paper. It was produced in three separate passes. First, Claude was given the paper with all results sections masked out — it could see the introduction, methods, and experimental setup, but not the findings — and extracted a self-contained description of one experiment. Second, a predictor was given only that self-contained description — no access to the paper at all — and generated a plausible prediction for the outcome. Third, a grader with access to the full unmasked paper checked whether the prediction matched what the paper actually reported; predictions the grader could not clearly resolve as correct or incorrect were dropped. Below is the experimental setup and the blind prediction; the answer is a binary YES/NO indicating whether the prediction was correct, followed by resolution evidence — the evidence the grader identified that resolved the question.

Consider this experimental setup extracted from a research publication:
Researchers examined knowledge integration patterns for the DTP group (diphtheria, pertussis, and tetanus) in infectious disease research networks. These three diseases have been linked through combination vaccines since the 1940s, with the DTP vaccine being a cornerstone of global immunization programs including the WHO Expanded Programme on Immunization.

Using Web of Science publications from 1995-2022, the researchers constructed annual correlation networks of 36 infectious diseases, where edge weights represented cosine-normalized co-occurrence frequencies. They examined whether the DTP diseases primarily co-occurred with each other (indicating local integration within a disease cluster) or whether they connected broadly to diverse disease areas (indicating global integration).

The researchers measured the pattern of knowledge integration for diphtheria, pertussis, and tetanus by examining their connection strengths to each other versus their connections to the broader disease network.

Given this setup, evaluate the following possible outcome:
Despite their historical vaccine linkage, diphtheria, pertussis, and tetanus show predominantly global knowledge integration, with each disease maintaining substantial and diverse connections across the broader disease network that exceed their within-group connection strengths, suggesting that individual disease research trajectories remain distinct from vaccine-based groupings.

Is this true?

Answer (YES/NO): NO